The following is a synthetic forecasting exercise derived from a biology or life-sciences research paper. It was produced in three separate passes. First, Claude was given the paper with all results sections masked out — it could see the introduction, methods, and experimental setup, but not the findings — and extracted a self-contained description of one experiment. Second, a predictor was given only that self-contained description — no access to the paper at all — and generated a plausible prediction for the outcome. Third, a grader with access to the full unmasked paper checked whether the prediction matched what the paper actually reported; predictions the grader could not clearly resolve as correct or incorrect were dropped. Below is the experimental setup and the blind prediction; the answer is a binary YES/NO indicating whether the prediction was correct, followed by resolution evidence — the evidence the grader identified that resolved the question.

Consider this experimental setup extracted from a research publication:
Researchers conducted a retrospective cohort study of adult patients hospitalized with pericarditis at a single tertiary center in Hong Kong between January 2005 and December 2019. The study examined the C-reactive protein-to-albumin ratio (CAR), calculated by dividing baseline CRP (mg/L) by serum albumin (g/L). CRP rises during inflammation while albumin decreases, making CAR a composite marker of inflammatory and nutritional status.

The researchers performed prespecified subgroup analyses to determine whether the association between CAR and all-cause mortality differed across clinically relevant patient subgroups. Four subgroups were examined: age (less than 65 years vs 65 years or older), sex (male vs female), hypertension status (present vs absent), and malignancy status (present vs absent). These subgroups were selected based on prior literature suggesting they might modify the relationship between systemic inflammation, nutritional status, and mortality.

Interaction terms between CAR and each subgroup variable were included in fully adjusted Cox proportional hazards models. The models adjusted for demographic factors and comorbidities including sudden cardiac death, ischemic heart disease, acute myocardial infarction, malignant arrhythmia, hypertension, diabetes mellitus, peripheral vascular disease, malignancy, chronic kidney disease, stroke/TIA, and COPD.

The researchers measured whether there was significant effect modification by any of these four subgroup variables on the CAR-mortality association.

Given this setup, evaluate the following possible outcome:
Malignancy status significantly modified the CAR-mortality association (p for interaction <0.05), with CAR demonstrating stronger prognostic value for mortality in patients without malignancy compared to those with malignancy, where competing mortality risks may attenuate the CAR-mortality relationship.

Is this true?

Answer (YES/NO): NO